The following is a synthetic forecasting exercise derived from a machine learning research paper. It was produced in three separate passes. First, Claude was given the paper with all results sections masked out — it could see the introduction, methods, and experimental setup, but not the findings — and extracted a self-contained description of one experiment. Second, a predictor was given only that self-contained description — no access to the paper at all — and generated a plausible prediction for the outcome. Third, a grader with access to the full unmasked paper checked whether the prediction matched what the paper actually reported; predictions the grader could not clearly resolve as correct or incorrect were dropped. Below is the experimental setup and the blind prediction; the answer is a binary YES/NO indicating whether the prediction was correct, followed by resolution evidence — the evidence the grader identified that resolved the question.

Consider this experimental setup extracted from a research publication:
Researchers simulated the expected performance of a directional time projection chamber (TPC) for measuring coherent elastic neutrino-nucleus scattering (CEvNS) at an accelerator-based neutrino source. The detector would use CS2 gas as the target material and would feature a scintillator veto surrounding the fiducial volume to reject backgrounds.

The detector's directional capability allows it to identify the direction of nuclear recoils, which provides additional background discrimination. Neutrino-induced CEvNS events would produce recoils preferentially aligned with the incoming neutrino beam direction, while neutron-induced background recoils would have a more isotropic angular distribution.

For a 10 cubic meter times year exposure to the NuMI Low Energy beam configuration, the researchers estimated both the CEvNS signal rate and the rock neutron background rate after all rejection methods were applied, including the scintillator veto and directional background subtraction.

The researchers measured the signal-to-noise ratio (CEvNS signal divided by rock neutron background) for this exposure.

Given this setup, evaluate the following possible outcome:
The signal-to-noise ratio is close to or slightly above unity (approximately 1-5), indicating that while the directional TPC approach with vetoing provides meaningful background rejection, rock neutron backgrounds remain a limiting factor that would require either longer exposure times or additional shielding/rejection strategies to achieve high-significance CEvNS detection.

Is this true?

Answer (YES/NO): YES